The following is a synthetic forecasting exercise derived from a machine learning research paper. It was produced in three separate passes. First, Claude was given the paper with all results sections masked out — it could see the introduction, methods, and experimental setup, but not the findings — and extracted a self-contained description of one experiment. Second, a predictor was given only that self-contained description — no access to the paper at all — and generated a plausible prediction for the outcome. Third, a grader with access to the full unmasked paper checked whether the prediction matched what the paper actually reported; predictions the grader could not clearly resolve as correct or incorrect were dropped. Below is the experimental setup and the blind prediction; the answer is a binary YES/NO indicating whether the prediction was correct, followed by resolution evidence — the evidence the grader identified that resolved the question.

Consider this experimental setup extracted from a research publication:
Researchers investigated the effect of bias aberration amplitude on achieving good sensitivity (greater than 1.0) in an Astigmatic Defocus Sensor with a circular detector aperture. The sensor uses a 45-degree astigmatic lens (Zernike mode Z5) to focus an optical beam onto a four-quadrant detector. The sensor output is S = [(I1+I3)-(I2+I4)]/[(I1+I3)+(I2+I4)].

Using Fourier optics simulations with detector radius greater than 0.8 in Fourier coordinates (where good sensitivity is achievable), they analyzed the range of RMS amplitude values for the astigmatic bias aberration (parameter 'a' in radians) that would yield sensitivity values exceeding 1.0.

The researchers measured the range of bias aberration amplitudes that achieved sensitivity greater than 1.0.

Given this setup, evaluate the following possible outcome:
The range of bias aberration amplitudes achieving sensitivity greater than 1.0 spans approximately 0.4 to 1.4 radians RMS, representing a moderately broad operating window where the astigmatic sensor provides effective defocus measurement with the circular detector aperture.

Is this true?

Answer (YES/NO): NO